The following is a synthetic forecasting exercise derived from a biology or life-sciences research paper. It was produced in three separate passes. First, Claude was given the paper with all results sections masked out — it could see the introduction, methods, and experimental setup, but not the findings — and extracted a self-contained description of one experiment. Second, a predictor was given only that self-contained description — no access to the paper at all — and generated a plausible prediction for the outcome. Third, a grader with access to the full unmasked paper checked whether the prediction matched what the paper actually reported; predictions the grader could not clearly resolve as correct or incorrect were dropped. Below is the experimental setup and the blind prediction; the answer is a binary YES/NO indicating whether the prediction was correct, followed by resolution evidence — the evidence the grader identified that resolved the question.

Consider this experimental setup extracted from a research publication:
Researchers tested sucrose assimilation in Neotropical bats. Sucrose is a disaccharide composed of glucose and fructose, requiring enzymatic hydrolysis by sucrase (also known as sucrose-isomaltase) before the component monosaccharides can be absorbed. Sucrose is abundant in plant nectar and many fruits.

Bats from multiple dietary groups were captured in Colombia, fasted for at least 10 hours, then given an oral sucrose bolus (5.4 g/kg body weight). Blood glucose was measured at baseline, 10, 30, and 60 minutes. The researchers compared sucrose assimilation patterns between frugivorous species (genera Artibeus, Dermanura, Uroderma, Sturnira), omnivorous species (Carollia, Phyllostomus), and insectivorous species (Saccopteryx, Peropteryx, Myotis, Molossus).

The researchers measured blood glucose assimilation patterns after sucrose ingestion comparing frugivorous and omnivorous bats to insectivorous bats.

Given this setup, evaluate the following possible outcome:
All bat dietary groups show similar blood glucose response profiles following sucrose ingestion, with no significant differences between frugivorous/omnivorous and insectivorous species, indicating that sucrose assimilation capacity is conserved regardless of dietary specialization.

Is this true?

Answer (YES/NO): NO